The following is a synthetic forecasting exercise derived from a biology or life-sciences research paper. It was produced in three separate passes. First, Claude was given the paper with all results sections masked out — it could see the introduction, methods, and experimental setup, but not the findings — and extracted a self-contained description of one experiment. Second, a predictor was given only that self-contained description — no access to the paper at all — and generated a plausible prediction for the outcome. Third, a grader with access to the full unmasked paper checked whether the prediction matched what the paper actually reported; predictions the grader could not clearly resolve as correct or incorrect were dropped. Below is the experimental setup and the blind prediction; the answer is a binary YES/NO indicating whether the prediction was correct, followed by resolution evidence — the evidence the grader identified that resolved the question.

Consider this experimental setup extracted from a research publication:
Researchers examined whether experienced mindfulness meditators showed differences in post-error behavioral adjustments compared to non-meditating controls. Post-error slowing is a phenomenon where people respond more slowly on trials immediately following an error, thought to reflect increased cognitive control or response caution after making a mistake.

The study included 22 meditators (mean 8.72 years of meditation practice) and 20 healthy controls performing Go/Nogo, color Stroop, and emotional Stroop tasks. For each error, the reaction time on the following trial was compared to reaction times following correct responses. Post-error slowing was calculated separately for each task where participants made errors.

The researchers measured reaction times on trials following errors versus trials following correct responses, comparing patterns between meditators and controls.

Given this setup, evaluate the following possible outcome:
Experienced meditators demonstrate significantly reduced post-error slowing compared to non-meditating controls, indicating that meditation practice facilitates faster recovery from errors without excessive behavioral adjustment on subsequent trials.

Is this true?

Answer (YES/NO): NO